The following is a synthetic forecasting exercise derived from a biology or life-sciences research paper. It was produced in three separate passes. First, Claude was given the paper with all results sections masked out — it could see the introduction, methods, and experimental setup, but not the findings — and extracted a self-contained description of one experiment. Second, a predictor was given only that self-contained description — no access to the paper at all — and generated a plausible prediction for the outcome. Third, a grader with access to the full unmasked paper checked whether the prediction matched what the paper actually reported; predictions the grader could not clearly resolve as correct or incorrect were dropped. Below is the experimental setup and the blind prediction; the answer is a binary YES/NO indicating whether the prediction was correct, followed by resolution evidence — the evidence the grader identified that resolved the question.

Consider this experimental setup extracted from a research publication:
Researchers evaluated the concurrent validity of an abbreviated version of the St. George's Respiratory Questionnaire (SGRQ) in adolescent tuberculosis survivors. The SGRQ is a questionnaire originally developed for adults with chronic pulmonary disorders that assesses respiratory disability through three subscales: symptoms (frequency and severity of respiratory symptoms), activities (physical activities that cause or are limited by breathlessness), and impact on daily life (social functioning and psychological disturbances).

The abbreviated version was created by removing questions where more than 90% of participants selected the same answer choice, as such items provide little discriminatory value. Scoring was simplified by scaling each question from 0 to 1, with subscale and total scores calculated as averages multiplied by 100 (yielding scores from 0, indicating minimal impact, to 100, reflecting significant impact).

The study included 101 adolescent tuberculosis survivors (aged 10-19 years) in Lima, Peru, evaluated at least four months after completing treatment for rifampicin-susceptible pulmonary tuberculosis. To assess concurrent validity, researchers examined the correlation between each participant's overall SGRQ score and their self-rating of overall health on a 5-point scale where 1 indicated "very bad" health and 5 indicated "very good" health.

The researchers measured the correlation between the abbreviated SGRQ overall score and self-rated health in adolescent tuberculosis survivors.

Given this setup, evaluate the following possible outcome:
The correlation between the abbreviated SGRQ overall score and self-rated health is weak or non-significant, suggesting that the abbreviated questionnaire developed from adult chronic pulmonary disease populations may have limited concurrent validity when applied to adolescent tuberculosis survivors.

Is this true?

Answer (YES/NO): NO